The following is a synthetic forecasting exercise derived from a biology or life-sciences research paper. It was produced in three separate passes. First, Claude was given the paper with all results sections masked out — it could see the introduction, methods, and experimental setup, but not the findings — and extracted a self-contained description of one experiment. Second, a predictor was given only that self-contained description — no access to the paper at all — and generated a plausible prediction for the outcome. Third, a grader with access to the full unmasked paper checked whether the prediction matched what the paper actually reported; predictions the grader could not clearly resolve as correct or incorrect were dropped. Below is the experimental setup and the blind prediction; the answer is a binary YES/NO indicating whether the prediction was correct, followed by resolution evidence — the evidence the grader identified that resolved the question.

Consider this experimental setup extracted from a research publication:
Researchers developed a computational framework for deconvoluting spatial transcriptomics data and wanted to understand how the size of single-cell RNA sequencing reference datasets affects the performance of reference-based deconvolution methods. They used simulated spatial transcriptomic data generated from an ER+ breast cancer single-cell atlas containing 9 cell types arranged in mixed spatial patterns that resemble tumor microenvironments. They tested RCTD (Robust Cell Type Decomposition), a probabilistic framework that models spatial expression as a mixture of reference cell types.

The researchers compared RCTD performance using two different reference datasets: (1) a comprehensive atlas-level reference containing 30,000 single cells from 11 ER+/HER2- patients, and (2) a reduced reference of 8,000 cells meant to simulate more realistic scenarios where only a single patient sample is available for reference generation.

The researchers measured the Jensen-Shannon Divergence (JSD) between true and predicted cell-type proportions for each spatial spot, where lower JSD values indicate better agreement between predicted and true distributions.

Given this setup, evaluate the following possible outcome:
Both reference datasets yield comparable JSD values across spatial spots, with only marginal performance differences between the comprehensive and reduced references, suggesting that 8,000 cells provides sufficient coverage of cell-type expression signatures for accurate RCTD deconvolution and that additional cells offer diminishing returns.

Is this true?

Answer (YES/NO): NO